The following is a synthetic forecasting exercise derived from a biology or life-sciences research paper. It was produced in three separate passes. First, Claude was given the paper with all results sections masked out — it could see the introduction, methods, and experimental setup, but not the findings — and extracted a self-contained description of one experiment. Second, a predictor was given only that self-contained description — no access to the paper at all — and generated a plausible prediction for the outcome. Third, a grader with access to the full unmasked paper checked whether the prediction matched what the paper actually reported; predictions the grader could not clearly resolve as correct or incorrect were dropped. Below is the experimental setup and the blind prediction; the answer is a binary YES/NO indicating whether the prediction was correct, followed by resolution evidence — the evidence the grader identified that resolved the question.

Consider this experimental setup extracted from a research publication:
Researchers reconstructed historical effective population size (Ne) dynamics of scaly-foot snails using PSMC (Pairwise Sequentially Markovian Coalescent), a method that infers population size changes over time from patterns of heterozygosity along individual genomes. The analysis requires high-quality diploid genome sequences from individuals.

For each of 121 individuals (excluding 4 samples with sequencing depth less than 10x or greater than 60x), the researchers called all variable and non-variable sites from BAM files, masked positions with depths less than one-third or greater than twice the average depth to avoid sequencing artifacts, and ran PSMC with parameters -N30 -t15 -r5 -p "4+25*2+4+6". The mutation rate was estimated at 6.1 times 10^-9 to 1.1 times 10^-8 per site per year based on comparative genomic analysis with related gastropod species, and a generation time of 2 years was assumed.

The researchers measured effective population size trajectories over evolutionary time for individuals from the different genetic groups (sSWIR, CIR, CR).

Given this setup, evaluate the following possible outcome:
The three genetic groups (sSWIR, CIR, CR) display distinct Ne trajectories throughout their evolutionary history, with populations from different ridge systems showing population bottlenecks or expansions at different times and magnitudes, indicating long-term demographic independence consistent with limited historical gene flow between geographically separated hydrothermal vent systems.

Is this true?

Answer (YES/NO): NO